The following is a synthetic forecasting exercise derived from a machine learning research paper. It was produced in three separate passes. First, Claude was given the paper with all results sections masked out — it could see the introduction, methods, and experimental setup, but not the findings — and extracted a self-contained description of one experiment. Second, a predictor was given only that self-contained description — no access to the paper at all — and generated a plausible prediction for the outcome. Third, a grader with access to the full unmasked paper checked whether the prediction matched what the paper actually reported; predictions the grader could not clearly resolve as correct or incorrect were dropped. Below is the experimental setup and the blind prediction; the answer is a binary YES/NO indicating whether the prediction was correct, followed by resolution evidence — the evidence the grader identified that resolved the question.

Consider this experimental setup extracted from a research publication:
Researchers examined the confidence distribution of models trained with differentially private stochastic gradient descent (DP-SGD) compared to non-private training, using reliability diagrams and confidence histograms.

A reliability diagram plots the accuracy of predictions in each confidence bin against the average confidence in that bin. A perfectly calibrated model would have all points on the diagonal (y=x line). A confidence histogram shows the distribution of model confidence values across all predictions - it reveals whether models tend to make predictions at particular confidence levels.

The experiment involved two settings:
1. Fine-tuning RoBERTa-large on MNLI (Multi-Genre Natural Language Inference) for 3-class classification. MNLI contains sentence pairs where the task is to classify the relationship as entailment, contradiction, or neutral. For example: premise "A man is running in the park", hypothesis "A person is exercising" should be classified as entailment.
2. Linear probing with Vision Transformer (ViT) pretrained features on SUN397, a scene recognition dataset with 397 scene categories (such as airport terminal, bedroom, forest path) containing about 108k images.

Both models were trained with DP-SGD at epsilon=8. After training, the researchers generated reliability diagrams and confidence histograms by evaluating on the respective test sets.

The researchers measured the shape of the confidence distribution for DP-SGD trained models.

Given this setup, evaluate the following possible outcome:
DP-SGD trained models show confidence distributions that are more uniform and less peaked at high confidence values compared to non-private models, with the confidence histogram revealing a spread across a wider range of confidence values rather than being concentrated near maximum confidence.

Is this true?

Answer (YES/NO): NO